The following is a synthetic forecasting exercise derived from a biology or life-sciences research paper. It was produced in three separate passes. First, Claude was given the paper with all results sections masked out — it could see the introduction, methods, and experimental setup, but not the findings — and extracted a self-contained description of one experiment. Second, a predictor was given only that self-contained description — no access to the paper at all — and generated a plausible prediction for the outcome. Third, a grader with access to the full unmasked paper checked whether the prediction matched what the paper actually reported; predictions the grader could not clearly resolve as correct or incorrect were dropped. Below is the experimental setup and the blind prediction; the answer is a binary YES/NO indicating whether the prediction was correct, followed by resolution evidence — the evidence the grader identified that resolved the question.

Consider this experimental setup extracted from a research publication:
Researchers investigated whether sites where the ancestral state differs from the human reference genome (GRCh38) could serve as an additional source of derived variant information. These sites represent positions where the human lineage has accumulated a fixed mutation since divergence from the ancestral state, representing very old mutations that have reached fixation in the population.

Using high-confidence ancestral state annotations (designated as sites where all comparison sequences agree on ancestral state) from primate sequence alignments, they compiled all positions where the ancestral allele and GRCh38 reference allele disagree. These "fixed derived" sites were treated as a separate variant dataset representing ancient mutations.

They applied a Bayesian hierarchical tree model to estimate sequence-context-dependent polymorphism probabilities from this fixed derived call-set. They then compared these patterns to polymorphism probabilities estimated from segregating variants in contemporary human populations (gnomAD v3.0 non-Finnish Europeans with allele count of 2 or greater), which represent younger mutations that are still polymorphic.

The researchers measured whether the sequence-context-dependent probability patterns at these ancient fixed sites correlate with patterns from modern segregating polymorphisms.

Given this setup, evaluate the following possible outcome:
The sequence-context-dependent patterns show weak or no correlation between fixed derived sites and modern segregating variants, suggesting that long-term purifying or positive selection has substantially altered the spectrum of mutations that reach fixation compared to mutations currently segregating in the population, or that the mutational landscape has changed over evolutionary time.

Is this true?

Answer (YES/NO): NO